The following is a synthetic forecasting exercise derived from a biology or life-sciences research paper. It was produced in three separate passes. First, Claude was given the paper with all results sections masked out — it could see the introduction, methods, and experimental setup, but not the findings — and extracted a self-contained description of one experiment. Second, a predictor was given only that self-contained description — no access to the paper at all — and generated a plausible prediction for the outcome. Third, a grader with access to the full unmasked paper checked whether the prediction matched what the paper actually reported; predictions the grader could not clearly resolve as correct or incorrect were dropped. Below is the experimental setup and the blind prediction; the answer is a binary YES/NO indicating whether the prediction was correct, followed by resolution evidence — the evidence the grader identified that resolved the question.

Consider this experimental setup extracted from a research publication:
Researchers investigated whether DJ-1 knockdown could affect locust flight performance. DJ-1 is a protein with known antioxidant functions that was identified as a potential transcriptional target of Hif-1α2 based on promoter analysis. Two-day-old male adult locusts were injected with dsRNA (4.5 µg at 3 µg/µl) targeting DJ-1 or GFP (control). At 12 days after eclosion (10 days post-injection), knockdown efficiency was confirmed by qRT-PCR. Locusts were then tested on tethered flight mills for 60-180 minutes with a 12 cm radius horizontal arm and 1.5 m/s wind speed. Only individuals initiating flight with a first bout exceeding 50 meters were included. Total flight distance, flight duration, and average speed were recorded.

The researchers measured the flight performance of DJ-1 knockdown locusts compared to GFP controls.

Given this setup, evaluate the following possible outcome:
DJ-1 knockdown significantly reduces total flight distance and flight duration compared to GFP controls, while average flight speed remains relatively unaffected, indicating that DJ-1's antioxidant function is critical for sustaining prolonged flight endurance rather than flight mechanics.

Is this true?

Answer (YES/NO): NO